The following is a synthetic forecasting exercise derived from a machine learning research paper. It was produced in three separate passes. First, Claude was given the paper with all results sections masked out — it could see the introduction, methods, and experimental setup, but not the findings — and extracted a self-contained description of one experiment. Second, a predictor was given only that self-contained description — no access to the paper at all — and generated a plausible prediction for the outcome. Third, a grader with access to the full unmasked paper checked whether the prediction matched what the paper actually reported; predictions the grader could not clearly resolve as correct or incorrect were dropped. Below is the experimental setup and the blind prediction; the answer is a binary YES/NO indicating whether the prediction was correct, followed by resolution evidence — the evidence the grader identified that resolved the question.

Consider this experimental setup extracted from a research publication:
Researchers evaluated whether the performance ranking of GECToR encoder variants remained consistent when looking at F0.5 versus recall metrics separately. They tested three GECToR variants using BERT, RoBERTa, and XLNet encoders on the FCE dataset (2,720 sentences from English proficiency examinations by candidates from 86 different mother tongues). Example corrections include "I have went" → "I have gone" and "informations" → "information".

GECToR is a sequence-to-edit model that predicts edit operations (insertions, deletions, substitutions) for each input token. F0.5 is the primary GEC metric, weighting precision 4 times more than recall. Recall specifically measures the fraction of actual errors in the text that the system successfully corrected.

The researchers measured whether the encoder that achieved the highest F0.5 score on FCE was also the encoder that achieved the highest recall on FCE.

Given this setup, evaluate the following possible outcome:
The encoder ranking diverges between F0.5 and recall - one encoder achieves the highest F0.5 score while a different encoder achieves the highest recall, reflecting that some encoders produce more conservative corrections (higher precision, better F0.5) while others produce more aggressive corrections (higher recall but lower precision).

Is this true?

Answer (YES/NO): NO